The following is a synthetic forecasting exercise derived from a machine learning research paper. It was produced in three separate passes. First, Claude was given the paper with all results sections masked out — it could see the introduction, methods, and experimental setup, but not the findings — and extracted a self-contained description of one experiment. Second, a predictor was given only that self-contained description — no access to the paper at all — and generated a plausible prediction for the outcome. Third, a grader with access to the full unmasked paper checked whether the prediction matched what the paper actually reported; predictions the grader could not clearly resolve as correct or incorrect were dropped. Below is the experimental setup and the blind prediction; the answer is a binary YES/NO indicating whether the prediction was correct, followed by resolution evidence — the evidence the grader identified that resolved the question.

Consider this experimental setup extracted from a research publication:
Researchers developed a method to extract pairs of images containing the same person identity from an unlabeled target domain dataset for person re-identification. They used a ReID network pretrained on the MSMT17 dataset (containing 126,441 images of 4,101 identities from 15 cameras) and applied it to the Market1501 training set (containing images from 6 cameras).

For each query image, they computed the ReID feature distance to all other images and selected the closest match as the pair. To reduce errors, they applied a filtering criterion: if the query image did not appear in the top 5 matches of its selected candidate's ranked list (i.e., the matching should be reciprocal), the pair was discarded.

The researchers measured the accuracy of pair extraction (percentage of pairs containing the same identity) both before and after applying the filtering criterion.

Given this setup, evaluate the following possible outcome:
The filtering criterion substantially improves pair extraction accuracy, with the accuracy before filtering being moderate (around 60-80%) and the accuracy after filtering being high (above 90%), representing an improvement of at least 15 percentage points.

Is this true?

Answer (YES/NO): NO